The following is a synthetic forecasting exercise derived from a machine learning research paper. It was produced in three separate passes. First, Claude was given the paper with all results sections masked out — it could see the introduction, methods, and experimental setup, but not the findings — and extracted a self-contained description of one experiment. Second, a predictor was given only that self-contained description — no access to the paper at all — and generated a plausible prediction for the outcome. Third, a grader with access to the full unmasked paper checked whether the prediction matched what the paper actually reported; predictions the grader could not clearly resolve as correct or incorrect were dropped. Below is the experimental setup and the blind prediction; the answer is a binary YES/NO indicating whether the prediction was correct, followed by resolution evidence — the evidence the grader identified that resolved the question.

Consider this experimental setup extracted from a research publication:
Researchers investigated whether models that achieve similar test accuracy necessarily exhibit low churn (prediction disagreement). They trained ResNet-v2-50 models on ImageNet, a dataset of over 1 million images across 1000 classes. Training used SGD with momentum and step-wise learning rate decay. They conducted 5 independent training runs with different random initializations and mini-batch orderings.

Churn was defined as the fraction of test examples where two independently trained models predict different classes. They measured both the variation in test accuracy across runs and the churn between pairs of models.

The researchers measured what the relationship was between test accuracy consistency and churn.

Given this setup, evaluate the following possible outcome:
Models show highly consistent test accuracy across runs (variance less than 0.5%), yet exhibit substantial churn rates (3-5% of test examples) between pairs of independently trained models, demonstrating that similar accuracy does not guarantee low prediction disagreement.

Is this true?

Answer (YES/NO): NO